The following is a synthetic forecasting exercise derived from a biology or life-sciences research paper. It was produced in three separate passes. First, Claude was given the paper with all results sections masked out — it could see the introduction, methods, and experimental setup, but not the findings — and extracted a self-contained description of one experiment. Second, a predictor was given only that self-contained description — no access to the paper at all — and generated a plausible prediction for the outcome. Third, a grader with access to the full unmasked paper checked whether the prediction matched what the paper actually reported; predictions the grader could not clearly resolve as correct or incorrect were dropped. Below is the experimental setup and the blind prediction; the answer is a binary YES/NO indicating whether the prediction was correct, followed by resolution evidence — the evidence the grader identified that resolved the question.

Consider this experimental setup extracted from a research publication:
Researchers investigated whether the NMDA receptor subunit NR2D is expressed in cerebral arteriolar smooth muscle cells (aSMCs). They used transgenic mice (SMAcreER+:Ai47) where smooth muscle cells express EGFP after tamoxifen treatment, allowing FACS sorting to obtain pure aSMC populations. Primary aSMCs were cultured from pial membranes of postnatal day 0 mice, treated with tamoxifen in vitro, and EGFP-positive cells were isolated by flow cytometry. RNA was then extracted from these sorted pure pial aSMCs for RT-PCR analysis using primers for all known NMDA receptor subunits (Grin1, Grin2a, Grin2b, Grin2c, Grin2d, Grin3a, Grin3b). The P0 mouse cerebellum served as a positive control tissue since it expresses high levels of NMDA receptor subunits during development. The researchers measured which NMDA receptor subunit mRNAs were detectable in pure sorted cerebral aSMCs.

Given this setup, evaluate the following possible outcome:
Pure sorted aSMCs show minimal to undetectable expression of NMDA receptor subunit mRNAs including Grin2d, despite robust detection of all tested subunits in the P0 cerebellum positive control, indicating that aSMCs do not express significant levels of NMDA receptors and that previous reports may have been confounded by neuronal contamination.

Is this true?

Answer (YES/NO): NO